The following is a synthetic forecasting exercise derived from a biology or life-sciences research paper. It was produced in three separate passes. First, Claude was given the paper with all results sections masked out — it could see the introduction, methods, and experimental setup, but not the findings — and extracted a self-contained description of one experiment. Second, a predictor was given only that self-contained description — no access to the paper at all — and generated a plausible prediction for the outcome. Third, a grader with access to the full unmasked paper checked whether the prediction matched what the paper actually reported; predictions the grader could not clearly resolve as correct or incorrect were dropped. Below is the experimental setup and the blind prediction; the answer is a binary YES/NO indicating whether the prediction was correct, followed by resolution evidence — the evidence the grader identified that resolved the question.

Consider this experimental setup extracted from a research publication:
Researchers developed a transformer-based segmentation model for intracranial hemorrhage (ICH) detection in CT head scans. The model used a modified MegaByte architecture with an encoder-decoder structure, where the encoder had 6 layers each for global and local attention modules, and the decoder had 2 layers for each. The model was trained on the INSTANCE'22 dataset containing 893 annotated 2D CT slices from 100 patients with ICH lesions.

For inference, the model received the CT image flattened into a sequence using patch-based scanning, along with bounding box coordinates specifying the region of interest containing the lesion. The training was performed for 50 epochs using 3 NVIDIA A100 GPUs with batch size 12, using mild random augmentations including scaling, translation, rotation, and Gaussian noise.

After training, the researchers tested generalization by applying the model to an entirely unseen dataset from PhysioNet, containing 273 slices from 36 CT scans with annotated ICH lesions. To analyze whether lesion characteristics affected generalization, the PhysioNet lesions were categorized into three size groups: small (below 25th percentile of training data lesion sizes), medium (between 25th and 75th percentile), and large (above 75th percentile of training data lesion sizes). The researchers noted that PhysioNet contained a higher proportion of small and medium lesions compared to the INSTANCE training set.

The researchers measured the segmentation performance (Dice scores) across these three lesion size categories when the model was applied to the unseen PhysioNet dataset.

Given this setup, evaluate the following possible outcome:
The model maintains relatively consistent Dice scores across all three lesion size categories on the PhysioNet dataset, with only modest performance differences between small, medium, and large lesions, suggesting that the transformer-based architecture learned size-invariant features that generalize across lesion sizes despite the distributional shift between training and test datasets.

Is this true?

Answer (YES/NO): NO